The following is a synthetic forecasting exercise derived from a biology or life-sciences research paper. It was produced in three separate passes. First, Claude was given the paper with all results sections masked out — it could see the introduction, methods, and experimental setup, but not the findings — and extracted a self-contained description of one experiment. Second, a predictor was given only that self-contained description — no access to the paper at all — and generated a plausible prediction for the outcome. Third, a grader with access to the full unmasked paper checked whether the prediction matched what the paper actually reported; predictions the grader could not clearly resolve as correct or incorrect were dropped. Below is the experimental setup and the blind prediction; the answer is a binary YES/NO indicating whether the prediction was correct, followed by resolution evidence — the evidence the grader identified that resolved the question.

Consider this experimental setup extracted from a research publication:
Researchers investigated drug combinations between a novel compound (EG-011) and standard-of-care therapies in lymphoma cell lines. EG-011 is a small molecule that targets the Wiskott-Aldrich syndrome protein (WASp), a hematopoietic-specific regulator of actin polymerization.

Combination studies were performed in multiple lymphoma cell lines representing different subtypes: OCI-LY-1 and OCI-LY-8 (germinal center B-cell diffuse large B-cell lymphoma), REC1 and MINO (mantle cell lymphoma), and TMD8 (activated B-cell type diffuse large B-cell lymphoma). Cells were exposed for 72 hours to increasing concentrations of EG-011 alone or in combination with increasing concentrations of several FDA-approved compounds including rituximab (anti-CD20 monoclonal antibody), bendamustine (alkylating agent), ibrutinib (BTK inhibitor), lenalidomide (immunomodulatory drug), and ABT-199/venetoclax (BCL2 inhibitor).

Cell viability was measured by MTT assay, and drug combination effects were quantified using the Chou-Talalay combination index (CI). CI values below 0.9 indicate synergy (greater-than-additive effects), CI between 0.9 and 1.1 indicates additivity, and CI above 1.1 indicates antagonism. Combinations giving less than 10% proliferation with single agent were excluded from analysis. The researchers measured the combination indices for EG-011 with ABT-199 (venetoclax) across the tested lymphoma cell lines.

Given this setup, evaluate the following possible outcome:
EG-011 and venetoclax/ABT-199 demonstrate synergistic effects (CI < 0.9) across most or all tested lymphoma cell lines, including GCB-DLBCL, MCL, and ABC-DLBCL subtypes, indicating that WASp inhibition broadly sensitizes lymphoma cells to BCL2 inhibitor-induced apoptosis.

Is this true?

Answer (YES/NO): NO